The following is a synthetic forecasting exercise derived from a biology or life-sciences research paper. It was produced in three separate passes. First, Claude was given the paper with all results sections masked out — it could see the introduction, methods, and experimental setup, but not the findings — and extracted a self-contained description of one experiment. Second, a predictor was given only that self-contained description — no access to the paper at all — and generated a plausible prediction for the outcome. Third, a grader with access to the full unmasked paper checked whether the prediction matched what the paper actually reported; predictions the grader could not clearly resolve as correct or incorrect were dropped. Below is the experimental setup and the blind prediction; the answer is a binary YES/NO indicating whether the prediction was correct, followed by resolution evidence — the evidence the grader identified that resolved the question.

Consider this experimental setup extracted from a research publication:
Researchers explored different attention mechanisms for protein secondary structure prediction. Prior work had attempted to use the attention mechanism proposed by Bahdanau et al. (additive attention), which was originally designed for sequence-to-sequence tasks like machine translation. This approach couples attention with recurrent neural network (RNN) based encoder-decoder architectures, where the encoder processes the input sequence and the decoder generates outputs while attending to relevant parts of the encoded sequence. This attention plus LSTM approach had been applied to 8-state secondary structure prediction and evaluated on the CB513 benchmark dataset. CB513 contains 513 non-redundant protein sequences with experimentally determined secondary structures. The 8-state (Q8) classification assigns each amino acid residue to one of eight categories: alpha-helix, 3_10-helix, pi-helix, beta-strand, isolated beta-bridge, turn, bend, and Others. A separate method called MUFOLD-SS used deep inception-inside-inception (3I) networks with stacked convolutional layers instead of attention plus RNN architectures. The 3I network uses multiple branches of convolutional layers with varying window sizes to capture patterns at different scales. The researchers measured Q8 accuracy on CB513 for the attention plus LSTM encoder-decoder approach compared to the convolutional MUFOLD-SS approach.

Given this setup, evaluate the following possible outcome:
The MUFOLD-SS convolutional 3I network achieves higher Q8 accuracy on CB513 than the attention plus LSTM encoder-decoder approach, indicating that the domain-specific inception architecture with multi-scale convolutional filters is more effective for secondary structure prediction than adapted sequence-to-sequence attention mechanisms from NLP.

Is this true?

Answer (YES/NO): YES